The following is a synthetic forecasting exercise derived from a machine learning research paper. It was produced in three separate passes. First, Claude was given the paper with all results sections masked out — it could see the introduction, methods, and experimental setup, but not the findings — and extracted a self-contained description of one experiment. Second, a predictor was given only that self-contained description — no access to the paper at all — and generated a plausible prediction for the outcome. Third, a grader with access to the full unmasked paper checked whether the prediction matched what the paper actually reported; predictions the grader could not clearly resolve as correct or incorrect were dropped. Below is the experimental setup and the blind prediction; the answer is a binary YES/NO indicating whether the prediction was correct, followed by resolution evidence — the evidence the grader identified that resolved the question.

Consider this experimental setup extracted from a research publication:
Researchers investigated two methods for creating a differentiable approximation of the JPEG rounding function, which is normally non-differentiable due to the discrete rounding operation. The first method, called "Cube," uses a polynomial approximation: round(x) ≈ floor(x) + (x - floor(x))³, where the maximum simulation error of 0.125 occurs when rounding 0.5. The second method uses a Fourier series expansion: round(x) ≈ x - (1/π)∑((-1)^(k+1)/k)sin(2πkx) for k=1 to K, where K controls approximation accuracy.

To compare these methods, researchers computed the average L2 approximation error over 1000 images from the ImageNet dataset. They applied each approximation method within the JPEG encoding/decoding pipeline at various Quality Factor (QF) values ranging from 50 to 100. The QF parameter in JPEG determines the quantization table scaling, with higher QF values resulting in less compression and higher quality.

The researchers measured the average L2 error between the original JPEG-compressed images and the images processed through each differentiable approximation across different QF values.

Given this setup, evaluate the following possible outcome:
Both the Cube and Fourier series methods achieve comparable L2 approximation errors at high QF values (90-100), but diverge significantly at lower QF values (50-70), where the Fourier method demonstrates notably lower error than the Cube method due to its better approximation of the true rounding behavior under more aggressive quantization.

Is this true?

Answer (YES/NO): NO